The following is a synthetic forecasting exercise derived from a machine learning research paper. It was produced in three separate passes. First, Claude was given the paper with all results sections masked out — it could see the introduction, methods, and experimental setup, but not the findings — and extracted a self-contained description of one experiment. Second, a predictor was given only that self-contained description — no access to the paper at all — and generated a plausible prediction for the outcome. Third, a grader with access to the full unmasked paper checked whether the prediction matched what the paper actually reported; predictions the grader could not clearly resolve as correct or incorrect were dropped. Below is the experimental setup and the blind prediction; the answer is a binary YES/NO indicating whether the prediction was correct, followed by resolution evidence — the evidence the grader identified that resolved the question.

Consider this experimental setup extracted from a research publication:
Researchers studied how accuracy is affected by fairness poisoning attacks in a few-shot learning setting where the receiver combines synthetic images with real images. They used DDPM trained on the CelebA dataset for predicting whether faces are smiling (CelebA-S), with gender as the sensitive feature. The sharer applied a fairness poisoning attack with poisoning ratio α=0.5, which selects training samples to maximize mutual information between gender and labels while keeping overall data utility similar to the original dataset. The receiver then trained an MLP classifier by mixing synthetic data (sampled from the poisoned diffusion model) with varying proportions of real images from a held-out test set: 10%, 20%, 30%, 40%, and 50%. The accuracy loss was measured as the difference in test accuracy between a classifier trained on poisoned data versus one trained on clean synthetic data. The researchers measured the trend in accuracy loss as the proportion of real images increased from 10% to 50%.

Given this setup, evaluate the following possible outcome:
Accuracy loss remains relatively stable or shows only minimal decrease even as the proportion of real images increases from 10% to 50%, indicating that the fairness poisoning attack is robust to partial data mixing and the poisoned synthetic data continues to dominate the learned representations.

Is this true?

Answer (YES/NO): NO